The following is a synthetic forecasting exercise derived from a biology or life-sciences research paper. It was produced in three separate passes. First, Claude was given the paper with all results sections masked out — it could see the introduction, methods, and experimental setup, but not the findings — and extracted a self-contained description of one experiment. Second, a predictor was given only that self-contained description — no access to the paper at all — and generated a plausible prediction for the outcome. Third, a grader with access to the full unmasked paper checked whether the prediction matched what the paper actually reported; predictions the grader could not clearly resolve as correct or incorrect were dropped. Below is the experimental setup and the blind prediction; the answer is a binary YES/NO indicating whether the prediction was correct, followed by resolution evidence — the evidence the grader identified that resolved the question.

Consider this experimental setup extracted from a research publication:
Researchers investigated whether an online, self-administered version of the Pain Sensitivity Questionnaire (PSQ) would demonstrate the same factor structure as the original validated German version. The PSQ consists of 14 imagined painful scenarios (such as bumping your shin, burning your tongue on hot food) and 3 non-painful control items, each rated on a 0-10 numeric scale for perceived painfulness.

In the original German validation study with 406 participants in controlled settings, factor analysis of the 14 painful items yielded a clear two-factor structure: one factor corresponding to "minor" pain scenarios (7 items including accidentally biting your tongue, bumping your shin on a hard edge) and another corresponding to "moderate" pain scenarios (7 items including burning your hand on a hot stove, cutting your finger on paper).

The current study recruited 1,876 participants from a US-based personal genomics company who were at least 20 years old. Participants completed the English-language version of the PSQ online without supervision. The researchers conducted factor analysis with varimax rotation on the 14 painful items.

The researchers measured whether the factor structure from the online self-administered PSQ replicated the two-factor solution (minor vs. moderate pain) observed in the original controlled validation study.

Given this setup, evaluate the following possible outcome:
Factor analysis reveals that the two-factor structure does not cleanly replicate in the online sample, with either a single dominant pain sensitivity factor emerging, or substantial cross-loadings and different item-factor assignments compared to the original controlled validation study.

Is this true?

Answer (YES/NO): YES